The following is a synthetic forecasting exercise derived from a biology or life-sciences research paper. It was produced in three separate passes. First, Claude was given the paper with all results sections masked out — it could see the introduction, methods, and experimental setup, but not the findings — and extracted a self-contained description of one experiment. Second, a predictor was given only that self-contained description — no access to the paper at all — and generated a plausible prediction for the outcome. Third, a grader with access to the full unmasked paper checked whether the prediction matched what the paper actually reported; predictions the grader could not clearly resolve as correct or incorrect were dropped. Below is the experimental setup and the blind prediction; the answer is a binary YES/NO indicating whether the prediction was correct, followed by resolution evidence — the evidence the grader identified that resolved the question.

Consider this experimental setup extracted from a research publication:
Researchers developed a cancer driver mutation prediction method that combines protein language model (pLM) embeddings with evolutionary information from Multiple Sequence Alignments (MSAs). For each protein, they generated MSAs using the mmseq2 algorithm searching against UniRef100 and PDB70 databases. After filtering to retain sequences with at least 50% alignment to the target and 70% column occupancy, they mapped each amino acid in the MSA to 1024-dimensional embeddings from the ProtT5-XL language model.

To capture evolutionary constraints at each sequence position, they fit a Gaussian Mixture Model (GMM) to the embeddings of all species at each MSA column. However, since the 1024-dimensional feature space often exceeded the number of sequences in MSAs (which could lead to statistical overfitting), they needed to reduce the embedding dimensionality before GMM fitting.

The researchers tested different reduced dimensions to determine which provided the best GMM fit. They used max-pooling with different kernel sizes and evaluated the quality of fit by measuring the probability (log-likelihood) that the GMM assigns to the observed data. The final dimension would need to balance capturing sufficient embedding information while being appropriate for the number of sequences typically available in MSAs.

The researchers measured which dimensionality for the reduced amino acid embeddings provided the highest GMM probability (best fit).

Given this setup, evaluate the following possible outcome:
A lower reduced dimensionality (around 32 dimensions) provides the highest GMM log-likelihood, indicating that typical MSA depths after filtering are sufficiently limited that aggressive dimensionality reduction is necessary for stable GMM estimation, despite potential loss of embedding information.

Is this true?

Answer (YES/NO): NO